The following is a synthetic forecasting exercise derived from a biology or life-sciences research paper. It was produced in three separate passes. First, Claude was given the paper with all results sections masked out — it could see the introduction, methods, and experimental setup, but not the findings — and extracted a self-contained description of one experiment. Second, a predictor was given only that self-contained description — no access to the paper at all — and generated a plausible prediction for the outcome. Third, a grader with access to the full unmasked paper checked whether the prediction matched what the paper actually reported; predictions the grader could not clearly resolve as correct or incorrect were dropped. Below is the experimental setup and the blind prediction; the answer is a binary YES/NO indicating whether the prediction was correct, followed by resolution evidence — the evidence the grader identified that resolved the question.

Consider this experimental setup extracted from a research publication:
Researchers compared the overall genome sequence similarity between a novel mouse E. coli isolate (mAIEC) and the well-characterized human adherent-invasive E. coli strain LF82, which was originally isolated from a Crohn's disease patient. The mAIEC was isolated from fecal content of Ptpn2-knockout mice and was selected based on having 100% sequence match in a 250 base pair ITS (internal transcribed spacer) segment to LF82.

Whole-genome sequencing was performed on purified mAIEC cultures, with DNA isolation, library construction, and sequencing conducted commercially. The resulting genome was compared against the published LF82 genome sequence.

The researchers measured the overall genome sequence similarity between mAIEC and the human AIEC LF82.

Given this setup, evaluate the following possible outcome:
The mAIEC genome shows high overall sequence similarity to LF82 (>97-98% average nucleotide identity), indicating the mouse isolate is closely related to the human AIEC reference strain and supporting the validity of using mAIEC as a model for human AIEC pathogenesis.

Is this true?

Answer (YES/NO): NO